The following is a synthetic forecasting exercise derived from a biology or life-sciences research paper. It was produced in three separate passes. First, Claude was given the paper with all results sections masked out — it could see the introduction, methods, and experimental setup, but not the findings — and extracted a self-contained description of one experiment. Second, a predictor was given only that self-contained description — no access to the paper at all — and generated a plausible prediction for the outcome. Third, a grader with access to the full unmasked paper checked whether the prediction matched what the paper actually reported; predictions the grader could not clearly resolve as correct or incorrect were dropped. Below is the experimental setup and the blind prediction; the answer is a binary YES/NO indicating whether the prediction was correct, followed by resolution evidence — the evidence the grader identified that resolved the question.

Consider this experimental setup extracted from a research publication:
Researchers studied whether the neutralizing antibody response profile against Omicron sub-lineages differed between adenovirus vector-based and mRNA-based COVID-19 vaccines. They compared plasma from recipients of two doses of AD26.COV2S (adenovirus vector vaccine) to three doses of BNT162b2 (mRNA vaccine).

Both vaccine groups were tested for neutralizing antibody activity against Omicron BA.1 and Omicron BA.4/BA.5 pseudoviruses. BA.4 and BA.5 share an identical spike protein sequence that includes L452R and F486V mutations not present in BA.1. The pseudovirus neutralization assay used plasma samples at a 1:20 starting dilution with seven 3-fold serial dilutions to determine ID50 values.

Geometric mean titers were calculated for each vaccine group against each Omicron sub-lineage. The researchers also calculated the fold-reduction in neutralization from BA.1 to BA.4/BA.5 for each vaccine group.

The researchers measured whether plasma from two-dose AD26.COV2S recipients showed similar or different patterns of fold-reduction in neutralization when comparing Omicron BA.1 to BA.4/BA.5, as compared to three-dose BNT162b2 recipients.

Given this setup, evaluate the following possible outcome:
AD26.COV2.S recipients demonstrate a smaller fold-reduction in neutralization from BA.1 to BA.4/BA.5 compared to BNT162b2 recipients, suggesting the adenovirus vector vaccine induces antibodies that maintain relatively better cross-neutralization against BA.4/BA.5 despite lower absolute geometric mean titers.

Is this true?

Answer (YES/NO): NO